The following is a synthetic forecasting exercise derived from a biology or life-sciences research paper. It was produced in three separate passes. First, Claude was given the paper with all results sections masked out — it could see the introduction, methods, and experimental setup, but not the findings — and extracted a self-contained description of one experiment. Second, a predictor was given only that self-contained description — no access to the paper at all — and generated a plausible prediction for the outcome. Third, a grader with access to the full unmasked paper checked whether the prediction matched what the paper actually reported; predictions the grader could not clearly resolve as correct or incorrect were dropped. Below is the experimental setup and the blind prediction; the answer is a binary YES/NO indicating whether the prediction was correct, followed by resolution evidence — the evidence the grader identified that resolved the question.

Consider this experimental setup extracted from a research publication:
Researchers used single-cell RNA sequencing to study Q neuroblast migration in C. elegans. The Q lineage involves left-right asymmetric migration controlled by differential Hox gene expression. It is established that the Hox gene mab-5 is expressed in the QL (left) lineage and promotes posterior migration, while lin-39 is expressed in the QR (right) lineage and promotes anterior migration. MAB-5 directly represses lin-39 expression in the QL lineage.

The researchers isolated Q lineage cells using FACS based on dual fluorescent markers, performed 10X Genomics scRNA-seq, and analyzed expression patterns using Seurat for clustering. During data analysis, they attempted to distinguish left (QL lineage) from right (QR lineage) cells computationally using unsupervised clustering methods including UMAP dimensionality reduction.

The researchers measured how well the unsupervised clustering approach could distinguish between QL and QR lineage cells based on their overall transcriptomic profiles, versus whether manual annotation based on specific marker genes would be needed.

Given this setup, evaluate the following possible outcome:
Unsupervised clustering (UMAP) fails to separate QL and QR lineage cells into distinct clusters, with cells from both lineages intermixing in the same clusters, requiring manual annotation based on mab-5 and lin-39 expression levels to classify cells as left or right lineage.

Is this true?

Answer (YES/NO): YES